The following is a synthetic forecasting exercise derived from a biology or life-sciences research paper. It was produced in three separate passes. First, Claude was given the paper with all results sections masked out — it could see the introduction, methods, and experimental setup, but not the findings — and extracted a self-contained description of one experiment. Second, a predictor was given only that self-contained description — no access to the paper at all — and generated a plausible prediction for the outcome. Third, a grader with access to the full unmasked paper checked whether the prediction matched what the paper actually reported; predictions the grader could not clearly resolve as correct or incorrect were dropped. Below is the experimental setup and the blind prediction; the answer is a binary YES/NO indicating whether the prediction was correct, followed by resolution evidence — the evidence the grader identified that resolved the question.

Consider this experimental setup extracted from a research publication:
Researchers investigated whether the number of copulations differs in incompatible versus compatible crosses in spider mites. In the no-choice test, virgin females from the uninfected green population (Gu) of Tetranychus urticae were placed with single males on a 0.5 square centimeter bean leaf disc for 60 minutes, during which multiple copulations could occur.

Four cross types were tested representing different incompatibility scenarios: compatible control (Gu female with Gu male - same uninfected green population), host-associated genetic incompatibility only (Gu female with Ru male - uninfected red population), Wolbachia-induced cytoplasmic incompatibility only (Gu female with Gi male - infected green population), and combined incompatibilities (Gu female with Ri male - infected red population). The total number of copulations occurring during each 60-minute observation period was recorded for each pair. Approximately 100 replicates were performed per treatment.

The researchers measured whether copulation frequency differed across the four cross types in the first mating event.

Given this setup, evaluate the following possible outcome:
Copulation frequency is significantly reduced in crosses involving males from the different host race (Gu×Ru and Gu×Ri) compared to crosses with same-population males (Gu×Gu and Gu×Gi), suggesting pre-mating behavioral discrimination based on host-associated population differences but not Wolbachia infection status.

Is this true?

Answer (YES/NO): NO